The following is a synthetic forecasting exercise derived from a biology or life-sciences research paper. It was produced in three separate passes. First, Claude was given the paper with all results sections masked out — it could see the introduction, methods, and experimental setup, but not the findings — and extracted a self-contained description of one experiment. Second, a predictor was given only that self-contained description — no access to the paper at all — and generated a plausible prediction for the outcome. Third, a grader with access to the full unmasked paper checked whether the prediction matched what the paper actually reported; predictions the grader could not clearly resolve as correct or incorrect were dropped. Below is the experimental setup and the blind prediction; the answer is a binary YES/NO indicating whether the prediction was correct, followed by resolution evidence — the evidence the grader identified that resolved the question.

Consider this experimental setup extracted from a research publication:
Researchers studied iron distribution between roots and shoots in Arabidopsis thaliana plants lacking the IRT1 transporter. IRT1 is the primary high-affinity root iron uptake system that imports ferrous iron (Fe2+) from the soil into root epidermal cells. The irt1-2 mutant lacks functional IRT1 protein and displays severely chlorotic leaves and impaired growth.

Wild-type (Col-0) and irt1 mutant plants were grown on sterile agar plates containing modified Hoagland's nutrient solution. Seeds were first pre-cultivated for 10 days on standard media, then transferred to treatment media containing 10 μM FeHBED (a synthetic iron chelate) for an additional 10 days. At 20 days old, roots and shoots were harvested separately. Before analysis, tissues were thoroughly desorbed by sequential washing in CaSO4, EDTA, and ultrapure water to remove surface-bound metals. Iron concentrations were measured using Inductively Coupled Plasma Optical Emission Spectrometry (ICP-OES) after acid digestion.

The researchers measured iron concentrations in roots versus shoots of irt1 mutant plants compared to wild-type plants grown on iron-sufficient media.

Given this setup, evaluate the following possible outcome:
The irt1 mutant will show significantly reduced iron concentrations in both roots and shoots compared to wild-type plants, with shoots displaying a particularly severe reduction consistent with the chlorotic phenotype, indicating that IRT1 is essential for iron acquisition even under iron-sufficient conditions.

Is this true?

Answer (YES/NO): NO